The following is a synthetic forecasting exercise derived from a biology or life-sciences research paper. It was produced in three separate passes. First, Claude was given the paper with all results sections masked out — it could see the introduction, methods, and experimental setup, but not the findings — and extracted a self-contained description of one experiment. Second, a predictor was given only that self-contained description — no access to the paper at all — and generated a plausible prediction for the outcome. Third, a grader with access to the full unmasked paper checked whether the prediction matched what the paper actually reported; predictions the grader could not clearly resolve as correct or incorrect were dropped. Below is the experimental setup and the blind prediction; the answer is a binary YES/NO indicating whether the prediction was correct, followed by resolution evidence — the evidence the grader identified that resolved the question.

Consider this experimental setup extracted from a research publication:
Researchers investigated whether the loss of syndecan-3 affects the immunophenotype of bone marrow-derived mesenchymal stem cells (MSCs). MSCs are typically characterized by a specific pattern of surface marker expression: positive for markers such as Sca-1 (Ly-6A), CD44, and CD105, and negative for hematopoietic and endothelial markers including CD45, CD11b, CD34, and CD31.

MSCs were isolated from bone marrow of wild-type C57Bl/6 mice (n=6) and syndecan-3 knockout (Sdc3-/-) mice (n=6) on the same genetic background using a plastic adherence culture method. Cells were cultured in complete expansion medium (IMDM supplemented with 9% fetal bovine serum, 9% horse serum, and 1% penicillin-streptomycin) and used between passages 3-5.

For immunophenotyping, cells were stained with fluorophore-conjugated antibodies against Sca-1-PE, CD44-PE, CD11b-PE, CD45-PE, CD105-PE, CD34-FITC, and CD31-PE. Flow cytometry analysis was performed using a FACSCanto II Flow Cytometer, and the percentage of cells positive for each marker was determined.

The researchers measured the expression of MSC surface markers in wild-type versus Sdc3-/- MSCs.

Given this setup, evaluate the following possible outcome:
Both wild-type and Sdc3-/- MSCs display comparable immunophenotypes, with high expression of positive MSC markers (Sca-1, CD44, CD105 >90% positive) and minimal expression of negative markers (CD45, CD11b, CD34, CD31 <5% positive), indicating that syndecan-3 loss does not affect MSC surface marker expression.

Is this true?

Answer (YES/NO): NO